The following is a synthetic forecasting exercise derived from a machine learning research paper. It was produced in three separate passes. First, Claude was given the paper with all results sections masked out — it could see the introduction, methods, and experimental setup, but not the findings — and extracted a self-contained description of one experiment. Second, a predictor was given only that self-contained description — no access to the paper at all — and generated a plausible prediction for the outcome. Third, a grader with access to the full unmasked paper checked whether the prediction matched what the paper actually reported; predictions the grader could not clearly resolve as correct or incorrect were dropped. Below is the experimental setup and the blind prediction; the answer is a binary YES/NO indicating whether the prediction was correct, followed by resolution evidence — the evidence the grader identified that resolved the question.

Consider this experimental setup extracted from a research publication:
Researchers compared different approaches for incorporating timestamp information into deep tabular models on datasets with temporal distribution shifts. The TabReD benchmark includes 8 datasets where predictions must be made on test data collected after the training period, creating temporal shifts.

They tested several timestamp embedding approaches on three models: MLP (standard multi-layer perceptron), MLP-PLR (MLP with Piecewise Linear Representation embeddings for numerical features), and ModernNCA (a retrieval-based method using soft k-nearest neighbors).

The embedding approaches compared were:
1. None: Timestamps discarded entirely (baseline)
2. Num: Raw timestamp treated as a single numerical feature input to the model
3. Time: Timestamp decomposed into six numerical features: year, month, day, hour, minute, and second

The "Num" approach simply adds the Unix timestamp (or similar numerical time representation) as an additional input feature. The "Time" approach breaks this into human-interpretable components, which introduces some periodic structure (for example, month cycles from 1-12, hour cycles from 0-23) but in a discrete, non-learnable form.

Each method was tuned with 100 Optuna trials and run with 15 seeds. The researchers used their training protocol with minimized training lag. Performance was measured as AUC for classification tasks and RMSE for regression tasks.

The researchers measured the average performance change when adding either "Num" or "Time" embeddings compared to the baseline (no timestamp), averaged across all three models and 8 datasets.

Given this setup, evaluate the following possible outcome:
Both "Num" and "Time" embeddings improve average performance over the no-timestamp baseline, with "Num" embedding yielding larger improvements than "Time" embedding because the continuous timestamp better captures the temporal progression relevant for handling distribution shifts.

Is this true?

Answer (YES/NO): NO